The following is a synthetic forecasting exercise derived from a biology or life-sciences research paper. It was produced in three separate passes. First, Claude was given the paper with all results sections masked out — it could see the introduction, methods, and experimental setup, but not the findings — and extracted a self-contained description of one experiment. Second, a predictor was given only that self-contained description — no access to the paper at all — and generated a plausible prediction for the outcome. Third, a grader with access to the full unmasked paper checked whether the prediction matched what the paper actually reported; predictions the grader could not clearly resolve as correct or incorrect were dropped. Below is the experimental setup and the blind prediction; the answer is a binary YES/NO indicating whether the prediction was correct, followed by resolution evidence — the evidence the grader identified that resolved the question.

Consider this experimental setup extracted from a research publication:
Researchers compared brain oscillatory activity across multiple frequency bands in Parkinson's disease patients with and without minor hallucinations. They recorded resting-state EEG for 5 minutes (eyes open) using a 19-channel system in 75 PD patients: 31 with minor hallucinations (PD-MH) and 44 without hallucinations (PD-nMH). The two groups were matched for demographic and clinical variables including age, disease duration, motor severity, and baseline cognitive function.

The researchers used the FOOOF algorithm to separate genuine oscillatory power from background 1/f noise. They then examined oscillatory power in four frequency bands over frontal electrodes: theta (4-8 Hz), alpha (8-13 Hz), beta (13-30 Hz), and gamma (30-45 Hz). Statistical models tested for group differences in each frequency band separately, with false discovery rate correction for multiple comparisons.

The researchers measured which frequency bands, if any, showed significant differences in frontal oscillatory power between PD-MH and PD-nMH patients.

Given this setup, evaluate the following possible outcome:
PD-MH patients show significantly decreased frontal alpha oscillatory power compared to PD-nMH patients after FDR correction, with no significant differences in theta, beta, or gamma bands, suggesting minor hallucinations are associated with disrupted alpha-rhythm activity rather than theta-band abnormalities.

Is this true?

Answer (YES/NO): NO